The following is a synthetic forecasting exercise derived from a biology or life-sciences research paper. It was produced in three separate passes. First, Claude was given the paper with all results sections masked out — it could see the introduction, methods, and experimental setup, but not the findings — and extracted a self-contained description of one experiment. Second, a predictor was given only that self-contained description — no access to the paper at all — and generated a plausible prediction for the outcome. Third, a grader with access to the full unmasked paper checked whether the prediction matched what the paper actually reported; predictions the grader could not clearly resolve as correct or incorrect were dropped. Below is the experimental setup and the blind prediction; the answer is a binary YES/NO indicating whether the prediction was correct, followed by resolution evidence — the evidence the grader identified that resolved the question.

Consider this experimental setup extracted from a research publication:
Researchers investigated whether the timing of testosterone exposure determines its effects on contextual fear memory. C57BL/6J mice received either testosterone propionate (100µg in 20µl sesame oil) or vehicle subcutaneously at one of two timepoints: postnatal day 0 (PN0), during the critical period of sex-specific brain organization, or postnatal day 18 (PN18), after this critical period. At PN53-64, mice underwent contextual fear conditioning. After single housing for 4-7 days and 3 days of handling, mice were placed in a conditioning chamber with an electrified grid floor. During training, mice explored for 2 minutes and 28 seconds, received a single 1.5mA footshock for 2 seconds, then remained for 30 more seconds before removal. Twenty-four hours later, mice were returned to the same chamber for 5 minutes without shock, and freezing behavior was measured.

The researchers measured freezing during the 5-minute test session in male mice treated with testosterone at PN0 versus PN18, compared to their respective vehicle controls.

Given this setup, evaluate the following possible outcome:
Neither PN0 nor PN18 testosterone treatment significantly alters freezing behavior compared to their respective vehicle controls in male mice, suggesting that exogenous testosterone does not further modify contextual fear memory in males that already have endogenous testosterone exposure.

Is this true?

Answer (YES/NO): NO